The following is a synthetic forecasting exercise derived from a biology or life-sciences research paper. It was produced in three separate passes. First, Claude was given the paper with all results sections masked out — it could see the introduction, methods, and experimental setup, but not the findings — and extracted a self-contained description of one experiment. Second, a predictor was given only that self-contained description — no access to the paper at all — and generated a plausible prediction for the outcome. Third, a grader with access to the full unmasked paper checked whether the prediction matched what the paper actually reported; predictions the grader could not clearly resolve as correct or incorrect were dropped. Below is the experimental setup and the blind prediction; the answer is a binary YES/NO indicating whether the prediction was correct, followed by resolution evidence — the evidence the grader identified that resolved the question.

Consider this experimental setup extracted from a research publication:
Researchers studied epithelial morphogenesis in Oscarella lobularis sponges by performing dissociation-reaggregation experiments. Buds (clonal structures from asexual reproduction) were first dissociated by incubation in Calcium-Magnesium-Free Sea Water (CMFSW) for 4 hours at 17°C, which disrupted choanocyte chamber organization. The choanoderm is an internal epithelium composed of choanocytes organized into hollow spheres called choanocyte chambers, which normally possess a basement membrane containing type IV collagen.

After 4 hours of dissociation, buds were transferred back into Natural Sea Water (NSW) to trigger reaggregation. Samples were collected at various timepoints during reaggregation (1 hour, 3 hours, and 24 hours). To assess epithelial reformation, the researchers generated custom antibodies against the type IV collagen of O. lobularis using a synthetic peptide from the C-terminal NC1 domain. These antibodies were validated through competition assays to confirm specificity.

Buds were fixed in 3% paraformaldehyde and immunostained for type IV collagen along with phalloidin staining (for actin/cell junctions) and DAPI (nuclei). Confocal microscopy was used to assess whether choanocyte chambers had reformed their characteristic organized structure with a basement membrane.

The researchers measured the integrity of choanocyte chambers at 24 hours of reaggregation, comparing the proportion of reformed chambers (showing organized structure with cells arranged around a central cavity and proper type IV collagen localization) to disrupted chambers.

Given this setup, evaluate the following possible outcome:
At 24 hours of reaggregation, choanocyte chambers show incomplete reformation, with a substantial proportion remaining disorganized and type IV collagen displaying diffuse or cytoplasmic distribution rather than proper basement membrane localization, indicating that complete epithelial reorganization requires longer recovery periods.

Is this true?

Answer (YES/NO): NO